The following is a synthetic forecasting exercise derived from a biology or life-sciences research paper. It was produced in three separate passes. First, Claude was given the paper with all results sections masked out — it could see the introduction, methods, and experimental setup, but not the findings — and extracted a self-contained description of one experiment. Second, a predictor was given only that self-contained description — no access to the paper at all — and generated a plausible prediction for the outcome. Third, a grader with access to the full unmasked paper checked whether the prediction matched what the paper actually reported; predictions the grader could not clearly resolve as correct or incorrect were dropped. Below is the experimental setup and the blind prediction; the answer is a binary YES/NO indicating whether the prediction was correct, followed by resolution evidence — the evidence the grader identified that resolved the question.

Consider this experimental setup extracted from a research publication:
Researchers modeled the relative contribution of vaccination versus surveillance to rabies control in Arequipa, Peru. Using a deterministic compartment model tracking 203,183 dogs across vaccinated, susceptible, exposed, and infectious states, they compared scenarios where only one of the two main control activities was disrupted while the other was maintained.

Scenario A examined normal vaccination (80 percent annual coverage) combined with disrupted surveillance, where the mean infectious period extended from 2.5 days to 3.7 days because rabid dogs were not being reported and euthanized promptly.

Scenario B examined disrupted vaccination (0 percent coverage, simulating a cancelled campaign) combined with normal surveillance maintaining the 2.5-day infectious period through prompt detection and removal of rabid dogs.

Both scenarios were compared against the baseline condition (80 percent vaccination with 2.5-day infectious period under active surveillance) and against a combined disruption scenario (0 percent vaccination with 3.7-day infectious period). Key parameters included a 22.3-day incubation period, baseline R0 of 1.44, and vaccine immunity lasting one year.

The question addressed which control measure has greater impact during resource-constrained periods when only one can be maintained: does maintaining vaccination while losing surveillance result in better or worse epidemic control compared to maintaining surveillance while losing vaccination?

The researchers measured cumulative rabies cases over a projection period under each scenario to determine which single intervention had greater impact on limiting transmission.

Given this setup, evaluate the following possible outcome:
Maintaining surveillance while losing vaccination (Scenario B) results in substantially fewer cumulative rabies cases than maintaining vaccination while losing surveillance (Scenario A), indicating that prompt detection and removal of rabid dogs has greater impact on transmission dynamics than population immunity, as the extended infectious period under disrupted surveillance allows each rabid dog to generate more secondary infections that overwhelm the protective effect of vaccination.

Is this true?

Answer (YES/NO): NO